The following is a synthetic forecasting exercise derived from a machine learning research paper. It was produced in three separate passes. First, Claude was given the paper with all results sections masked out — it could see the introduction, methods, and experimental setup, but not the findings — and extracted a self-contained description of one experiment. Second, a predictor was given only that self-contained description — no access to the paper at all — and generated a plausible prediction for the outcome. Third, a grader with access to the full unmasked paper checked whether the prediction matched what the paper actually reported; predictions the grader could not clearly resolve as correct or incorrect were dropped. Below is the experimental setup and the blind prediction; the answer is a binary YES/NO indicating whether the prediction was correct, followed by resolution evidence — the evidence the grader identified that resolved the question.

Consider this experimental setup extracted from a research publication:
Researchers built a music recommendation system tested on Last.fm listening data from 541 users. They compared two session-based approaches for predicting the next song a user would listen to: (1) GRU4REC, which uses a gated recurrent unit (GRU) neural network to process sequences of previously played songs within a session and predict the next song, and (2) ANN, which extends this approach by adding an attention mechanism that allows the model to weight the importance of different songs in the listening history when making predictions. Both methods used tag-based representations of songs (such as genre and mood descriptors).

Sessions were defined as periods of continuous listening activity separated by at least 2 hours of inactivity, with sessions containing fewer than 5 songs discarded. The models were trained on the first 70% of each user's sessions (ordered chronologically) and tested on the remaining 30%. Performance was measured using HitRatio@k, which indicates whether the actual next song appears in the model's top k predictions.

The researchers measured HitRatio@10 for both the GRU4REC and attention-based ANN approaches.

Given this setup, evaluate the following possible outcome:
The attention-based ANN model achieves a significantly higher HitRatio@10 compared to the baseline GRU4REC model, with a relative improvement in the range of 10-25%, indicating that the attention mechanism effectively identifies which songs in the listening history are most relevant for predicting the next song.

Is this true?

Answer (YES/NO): NO